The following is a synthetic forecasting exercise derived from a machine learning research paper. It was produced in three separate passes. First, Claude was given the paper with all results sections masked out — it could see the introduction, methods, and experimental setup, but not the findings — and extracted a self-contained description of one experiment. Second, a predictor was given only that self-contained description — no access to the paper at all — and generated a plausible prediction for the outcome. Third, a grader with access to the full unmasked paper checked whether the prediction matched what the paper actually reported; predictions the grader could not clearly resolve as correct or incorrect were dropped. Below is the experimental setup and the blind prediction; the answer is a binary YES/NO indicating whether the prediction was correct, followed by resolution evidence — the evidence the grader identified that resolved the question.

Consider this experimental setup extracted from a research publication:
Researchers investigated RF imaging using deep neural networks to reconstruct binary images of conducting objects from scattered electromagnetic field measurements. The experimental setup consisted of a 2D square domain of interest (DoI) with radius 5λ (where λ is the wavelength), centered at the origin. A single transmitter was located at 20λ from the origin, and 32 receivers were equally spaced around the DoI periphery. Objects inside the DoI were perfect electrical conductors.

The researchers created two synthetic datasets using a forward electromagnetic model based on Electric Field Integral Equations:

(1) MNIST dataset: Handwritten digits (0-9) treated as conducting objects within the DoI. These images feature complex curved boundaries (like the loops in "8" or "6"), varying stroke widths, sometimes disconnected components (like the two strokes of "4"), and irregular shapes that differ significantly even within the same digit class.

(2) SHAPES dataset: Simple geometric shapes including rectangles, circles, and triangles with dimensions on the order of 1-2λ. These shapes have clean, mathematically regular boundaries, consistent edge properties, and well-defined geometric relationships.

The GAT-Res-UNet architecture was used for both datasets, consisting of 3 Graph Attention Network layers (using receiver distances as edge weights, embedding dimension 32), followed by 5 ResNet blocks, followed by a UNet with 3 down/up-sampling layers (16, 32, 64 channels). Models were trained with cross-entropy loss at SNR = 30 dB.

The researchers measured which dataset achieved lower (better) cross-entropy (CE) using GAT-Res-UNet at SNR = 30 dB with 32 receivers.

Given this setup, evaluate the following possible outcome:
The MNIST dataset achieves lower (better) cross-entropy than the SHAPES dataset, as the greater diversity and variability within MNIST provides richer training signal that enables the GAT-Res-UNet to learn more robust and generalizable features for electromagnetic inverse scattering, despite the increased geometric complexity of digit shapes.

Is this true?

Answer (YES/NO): YES